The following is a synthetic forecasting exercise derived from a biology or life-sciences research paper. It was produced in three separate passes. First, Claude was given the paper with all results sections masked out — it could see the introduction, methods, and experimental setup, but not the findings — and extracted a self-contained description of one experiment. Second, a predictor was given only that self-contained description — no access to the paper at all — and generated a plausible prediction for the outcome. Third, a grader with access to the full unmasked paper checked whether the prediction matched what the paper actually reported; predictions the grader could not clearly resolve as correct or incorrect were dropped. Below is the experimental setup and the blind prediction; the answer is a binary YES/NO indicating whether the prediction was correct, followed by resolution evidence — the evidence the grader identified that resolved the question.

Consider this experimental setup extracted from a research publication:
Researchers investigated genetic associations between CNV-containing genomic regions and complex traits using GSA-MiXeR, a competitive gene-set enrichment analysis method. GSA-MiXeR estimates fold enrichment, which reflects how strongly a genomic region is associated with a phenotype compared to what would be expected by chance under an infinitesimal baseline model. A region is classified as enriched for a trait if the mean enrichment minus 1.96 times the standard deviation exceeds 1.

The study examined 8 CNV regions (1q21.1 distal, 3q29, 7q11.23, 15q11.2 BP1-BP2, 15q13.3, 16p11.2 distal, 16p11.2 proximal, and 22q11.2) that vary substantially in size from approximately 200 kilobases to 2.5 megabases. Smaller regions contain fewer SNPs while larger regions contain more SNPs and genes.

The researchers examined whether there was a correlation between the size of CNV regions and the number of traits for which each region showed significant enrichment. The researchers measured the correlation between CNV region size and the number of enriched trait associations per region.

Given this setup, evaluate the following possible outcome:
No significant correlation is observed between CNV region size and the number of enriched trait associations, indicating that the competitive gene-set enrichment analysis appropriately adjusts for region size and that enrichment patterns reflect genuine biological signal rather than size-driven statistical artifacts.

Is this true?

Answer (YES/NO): YES